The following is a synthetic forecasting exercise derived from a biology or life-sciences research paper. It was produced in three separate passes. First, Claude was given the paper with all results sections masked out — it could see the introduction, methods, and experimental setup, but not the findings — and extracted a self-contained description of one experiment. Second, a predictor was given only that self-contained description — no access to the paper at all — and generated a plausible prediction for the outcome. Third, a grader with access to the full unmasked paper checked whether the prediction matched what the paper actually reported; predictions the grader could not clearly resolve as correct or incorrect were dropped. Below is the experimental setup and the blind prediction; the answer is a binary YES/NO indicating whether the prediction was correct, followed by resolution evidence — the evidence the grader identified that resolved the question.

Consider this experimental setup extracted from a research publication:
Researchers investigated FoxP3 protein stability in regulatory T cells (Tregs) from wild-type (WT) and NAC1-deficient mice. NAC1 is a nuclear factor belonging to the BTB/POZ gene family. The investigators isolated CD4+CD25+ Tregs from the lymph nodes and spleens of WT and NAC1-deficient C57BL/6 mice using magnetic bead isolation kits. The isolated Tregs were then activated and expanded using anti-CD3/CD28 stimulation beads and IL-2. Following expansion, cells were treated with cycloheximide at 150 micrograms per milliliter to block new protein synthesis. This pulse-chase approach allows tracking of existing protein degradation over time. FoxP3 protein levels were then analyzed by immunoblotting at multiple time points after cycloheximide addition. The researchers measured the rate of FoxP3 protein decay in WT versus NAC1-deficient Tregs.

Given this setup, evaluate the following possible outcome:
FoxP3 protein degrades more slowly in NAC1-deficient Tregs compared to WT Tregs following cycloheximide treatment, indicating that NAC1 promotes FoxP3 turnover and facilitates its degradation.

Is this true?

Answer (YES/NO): YES